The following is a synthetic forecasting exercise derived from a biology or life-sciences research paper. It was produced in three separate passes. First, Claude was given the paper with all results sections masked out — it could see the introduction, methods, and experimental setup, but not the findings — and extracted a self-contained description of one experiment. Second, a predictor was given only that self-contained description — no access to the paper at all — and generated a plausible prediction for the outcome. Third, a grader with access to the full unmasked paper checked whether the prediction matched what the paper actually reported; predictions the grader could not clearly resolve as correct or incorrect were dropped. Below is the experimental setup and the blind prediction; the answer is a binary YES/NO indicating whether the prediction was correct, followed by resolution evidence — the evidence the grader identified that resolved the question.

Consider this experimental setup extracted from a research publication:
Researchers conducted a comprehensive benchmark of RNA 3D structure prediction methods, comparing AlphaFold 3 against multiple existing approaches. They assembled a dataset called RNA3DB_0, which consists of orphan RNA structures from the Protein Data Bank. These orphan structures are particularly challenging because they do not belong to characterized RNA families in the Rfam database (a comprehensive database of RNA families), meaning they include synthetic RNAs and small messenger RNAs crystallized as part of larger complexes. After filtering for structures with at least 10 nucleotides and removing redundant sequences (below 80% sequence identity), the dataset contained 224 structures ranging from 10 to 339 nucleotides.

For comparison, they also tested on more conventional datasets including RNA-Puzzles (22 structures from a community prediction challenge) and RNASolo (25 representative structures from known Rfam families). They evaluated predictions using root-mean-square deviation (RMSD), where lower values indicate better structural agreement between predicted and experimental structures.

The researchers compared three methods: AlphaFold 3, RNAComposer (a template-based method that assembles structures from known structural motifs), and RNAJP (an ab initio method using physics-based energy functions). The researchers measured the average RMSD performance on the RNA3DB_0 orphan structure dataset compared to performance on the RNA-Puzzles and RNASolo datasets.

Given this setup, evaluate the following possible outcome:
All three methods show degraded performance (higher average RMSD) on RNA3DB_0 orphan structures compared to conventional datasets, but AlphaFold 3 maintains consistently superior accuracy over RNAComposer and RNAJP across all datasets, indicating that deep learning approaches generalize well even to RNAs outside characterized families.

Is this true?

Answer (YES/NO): NO